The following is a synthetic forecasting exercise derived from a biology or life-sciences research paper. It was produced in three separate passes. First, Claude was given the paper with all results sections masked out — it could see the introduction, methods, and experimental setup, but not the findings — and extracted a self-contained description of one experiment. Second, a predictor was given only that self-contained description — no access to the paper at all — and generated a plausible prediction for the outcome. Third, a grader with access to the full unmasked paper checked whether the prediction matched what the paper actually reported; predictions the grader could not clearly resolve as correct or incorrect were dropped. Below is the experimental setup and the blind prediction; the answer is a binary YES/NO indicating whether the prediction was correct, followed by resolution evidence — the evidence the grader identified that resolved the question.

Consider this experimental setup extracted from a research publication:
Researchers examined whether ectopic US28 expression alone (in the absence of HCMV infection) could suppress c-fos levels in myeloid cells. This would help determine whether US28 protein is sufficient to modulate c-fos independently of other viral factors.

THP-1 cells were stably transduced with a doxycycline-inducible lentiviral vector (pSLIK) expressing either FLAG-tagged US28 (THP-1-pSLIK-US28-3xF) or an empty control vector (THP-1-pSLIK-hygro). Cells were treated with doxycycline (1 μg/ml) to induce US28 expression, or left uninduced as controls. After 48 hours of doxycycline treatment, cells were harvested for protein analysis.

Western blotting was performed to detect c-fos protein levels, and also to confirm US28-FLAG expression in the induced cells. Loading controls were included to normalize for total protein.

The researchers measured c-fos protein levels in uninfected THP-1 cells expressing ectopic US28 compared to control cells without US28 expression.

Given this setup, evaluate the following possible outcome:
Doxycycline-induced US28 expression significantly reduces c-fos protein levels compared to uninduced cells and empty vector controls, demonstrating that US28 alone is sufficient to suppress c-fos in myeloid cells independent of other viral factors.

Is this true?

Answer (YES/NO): YES